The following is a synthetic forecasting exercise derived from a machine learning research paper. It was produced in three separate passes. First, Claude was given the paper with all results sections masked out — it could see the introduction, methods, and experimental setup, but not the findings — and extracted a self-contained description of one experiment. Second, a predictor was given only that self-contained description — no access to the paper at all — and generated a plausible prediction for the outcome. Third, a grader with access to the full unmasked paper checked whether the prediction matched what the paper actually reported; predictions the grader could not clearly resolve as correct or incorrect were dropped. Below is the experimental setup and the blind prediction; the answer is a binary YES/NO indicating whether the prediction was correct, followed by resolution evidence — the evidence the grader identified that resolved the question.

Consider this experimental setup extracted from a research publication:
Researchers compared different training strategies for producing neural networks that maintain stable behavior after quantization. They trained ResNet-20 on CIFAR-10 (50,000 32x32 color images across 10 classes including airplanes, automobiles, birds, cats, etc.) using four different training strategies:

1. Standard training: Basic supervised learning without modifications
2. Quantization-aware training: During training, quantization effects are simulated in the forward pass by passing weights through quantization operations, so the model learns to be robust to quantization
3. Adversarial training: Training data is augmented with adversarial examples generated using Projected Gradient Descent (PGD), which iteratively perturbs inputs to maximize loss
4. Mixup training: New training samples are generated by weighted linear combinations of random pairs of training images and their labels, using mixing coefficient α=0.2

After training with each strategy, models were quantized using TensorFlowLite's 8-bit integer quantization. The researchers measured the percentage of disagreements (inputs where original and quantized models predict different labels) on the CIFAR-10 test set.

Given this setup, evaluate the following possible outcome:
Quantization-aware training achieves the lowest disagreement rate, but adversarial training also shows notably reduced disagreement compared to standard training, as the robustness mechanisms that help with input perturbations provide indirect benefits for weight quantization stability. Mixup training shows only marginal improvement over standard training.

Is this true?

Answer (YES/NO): NO